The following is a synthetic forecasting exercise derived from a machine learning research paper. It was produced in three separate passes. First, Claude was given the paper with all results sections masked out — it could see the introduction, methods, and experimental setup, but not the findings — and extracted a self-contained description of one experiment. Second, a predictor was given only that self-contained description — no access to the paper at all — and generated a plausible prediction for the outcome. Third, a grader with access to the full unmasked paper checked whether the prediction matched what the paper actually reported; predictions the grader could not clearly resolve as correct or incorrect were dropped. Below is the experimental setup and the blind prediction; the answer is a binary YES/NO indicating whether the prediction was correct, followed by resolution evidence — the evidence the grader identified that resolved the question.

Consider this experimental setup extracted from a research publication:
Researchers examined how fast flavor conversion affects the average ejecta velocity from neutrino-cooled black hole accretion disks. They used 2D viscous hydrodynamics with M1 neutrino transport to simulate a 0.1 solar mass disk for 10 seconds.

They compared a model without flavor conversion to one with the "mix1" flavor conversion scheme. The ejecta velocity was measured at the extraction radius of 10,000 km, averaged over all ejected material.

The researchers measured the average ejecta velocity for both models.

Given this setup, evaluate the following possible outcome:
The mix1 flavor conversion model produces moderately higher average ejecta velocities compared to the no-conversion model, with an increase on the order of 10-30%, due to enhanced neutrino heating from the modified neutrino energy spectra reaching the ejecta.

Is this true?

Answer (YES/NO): NO